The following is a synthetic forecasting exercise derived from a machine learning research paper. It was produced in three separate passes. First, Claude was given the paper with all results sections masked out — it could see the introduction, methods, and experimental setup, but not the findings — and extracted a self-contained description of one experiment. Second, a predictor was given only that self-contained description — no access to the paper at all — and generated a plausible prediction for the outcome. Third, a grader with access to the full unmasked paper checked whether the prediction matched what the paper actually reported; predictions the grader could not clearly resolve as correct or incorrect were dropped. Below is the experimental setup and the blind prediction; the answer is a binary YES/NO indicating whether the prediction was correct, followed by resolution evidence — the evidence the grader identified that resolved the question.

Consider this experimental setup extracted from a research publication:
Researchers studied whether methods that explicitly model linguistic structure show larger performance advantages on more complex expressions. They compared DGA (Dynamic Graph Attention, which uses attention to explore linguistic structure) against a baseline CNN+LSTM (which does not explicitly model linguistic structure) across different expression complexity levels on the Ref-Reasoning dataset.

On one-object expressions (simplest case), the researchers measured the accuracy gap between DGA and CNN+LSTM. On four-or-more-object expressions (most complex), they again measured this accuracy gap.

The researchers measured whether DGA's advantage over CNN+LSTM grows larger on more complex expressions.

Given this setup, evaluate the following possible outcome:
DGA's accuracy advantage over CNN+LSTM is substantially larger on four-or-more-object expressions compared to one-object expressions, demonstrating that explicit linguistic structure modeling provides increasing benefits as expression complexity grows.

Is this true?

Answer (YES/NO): NO